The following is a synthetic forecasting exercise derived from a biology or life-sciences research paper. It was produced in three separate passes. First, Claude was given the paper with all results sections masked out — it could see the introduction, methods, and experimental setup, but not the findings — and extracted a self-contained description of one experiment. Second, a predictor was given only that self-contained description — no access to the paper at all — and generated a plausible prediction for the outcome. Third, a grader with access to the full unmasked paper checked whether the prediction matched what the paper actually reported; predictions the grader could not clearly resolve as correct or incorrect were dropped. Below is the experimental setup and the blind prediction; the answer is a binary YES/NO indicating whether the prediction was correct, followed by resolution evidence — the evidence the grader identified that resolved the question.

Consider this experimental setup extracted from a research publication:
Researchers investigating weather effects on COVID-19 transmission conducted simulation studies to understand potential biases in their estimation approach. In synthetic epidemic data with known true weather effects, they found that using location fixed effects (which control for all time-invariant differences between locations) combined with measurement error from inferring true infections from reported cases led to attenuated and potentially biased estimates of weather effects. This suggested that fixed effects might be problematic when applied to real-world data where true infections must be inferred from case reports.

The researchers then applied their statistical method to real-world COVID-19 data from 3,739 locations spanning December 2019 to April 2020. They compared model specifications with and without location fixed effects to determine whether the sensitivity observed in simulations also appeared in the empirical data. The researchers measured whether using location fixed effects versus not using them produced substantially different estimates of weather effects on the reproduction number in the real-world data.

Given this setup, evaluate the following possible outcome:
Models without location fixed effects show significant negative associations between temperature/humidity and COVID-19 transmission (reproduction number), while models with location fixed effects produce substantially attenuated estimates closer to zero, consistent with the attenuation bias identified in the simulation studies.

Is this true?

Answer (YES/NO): NO